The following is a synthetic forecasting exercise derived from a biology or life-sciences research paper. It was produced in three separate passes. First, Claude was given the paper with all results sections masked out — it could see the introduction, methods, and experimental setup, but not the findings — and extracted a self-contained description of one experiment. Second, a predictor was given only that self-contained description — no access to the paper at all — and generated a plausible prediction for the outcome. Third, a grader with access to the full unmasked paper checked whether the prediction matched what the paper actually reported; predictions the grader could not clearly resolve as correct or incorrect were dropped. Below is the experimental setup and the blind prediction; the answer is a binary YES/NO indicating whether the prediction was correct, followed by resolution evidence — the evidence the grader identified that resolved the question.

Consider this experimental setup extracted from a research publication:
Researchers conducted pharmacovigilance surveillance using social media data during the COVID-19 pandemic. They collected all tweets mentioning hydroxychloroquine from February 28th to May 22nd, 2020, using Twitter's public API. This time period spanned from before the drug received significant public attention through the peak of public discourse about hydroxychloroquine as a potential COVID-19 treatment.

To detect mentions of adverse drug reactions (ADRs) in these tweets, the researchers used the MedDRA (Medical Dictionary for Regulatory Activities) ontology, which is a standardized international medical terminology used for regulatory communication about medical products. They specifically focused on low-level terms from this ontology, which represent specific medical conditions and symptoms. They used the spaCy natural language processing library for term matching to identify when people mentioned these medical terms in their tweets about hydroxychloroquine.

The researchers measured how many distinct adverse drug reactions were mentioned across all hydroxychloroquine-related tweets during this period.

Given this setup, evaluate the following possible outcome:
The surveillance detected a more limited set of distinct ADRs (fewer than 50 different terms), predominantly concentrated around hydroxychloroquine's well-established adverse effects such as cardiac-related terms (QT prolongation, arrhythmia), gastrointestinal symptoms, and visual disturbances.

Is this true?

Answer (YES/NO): NO